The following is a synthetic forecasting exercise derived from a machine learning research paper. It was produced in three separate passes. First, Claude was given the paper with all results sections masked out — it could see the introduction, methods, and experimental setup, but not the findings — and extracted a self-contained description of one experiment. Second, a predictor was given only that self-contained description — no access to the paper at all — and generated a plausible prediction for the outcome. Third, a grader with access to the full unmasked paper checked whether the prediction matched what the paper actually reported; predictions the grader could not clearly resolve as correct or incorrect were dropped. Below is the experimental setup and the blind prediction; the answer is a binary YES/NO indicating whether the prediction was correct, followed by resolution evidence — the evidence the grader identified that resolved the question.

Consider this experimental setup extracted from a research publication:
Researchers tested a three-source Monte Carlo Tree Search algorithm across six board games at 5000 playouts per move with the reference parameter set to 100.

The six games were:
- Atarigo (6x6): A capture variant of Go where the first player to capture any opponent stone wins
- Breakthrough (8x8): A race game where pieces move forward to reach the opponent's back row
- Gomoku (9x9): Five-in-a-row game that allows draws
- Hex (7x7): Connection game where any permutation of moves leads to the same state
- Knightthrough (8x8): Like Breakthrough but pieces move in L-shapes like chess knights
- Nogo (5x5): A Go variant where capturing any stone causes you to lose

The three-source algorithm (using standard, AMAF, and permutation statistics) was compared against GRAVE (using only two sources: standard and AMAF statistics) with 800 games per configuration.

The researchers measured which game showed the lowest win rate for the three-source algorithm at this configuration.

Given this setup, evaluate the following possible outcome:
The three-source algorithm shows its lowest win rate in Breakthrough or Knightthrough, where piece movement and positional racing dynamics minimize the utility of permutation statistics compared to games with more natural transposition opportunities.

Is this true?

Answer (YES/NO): YES